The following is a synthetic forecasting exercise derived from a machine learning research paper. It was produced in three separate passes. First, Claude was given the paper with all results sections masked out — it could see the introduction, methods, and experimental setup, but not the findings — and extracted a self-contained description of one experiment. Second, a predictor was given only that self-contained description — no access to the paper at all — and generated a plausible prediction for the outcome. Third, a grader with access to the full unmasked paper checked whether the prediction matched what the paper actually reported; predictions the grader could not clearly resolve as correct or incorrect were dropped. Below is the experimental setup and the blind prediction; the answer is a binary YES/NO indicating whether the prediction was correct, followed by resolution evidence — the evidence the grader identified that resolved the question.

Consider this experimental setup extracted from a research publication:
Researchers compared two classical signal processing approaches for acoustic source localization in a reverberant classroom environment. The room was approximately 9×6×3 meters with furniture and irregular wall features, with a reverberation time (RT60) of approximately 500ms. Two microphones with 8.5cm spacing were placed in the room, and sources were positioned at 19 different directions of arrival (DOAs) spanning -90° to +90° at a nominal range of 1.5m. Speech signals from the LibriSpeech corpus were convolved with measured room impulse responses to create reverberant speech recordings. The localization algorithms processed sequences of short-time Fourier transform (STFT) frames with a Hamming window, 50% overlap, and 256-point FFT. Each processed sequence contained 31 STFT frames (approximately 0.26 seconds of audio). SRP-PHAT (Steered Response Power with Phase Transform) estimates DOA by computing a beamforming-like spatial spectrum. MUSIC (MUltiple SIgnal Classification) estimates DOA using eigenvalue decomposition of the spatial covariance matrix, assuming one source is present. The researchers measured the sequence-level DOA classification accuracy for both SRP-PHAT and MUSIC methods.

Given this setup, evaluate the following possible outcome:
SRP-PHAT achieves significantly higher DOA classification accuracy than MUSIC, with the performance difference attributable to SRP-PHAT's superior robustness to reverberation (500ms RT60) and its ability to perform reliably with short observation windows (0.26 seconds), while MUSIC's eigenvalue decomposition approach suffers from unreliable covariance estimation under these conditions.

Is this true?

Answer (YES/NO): YES